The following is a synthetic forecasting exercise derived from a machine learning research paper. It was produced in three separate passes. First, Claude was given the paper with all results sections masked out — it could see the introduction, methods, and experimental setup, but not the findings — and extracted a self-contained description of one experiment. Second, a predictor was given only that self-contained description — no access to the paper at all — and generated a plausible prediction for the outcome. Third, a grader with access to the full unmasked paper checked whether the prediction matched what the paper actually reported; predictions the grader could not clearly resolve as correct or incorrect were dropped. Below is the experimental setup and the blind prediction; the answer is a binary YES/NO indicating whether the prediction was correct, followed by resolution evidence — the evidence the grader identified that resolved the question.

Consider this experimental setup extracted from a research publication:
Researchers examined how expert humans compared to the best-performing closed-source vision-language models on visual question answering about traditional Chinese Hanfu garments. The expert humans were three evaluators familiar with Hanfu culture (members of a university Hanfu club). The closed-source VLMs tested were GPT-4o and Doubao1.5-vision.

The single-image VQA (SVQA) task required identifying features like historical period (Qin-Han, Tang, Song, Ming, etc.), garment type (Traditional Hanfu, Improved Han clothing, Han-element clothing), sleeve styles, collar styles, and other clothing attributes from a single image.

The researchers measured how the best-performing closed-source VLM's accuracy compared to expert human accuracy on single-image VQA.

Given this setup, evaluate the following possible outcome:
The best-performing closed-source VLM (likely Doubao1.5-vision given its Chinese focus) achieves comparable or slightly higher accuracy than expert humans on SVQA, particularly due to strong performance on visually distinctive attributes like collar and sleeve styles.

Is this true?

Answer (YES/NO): NO